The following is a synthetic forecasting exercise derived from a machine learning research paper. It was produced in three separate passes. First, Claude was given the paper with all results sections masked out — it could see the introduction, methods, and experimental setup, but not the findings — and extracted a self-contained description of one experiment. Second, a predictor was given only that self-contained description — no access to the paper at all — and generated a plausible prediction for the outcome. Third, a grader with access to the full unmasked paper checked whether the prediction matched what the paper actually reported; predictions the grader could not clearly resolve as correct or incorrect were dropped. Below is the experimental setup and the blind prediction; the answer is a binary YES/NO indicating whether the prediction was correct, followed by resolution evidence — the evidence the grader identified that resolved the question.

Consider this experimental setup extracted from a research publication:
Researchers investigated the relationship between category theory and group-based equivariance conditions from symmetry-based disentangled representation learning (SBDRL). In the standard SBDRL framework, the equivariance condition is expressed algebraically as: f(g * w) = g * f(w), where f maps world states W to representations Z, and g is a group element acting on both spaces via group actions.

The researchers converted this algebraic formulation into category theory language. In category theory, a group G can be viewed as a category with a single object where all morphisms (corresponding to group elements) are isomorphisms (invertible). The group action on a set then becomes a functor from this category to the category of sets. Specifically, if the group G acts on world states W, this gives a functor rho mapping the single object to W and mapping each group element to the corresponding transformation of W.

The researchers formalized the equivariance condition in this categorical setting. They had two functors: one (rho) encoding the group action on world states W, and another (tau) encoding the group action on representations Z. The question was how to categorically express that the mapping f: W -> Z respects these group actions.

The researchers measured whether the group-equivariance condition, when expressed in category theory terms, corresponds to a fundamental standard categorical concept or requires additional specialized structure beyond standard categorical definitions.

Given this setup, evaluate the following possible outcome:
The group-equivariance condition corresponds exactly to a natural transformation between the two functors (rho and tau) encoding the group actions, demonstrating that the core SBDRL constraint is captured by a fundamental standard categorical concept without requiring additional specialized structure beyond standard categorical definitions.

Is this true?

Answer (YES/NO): YES